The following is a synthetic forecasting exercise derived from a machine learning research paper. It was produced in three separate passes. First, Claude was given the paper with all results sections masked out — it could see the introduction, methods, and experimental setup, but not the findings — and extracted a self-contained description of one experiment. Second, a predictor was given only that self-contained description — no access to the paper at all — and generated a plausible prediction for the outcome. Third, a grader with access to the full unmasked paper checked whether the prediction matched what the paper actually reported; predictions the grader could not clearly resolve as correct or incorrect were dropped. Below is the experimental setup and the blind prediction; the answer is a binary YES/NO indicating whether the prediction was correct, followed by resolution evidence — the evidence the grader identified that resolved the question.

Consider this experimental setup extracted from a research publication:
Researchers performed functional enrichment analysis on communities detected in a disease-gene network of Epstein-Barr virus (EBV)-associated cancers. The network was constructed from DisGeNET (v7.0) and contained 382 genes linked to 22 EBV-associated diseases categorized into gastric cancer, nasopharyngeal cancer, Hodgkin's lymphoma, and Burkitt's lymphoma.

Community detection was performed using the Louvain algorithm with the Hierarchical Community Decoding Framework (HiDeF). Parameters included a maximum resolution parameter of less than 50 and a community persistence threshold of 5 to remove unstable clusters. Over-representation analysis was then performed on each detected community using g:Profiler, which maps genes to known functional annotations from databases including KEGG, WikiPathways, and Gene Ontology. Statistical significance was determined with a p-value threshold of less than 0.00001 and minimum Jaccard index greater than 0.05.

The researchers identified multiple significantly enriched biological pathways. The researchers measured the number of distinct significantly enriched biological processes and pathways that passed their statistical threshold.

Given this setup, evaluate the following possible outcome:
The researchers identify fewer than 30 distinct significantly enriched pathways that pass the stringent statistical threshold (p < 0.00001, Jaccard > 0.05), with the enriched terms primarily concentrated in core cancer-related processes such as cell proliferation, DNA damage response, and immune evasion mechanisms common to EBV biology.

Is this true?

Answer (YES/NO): YES